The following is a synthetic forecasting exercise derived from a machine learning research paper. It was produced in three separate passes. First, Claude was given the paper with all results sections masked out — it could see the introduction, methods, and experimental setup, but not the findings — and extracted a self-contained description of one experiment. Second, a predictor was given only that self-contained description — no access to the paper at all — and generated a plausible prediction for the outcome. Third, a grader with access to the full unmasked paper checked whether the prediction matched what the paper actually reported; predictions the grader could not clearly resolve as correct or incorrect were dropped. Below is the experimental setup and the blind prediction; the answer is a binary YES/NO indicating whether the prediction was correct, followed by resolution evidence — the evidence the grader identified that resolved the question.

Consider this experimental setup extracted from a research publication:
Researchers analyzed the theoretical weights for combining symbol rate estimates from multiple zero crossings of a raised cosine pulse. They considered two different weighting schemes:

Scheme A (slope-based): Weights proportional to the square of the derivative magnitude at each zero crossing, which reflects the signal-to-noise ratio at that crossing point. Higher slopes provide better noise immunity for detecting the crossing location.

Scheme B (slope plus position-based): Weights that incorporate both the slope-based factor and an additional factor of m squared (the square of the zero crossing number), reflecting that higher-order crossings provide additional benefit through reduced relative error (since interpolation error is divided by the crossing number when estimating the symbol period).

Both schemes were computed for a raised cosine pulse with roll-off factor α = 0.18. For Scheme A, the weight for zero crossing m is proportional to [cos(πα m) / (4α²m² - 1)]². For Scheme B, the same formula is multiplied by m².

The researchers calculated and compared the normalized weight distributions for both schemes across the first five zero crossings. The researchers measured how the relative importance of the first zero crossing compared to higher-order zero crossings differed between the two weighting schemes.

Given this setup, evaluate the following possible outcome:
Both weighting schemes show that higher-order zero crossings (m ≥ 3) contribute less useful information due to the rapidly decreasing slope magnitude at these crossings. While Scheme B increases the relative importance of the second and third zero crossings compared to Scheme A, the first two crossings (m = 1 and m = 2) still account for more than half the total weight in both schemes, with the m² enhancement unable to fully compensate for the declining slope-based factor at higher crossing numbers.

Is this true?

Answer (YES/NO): NO